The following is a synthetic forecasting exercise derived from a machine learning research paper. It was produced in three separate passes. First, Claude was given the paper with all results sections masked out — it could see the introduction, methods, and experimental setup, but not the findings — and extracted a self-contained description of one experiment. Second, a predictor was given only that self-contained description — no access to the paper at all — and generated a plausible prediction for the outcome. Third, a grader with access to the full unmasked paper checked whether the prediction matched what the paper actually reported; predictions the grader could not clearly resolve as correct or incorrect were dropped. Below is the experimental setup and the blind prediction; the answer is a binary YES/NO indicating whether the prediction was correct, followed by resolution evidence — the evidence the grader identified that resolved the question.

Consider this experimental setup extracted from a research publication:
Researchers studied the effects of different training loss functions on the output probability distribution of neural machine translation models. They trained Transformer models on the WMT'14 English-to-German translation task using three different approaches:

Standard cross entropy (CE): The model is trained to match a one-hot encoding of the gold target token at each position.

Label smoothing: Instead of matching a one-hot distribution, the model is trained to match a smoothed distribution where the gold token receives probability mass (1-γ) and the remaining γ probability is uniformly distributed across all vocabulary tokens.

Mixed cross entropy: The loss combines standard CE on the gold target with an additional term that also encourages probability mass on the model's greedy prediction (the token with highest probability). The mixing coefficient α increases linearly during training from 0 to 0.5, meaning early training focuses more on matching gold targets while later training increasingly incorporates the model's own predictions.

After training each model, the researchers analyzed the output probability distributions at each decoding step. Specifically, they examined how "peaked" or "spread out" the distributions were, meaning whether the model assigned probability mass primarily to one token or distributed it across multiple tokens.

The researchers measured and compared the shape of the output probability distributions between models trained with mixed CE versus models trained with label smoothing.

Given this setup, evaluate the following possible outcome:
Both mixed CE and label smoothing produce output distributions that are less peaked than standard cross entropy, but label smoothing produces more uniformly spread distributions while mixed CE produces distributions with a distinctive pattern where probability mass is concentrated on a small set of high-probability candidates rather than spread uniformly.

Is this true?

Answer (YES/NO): NO